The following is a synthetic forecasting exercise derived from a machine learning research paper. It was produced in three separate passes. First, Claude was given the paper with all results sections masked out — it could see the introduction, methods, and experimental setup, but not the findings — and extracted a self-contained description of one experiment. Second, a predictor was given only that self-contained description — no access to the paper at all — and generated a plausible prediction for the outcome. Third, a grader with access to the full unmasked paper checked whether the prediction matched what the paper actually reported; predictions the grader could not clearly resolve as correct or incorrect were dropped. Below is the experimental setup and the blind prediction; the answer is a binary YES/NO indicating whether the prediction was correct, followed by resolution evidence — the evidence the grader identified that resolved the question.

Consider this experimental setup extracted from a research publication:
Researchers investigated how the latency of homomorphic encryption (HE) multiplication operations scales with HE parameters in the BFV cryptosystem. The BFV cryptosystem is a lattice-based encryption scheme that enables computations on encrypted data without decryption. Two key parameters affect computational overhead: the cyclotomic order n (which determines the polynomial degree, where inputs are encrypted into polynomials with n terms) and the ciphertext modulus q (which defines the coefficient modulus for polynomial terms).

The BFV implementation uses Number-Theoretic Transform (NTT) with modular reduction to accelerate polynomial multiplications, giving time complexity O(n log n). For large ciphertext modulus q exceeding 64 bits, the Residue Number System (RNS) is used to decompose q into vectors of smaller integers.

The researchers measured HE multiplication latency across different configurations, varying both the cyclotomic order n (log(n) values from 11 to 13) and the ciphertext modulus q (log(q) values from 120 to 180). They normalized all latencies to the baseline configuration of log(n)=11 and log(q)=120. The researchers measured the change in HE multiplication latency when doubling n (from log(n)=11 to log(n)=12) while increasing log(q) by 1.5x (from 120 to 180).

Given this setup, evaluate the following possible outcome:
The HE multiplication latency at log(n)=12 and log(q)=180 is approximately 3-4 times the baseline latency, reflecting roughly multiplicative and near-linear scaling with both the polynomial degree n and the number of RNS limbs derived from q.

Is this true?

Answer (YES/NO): YES